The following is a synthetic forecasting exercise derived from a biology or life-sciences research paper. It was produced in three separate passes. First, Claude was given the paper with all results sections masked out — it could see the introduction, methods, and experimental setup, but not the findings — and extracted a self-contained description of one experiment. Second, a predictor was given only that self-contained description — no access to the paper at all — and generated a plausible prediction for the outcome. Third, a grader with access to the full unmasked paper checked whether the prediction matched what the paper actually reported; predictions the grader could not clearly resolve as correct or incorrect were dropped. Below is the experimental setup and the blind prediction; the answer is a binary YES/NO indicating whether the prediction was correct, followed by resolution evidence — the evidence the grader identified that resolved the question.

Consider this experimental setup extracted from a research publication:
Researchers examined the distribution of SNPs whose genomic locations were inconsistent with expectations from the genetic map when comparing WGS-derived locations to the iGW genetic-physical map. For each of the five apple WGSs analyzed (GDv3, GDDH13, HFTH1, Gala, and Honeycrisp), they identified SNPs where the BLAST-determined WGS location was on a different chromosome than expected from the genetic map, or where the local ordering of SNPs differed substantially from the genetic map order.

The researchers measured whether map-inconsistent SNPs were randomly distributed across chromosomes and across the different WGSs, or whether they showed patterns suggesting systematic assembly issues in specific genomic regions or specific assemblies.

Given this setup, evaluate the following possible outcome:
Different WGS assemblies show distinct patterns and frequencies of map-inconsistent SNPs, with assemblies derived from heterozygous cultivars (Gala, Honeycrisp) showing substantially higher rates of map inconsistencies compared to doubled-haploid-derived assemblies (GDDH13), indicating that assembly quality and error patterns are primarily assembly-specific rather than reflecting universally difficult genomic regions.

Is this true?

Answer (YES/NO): NO